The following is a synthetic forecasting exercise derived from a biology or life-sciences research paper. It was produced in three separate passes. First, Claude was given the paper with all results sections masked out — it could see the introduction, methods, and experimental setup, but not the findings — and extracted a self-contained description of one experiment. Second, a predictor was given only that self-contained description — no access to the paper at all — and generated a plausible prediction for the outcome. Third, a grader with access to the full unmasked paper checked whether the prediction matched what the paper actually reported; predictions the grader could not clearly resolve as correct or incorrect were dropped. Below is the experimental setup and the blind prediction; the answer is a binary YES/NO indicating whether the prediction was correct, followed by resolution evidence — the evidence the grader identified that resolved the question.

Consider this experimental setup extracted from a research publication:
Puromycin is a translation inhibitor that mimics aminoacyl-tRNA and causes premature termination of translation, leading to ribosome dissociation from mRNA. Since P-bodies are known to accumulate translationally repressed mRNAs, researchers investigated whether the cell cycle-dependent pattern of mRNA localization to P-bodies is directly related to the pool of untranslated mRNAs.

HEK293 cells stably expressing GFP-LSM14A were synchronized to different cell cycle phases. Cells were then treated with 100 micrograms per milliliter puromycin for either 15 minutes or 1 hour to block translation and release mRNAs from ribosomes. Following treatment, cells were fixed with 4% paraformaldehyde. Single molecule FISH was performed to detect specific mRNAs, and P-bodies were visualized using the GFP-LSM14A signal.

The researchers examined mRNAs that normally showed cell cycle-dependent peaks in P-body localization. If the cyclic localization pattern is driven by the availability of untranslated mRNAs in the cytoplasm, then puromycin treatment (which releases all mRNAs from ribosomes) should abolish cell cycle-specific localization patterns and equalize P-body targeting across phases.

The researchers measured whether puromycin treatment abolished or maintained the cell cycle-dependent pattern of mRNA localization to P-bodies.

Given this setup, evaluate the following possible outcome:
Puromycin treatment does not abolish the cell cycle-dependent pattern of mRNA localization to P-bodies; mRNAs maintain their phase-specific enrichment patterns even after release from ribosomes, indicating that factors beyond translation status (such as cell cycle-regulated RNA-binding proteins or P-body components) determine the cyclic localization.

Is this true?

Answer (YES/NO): YES